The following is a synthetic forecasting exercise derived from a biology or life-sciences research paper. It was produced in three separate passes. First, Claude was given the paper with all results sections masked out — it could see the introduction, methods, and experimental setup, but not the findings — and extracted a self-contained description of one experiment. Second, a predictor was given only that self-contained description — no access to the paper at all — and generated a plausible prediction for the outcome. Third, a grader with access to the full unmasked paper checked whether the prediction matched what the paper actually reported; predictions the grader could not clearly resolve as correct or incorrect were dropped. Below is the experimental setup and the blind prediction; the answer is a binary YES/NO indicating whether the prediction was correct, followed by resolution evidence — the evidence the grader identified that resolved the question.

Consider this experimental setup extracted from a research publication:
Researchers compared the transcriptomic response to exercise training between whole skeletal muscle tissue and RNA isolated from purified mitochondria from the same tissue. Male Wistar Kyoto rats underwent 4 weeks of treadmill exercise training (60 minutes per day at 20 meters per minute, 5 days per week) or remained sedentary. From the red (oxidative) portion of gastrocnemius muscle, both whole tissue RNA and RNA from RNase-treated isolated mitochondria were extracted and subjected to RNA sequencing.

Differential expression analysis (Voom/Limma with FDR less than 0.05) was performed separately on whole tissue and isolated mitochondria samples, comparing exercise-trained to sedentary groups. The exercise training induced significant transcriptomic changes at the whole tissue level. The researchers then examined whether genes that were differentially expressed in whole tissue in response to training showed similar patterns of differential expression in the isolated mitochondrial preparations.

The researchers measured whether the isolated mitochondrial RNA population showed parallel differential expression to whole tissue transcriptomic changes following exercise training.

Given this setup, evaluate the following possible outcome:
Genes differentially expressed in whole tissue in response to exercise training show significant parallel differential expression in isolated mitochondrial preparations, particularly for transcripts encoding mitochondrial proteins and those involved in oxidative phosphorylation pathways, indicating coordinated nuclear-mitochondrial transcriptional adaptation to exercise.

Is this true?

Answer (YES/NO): NO